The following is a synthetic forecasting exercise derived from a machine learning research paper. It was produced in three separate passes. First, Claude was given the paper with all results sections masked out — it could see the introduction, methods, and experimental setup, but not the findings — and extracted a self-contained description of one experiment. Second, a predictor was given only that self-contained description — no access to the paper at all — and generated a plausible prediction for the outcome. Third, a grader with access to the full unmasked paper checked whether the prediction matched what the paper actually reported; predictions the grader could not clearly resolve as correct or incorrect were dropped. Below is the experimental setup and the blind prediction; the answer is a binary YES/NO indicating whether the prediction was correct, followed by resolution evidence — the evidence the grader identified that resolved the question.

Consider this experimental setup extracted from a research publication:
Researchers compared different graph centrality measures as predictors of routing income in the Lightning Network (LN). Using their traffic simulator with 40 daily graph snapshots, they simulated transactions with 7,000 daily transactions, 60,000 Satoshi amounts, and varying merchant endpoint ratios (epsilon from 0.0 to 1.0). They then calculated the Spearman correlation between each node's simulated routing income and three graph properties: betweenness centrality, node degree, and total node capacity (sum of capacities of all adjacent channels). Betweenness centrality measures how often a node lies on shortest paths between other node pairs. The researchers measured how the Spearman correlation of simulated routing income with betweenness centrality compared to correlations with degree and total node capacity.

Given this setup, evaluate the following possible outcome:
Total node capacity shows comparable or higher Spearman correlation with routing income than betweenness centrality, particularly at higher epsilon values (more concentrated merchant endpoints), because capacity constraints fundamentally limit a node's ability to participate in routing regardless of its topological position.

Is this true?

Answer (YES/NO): NO